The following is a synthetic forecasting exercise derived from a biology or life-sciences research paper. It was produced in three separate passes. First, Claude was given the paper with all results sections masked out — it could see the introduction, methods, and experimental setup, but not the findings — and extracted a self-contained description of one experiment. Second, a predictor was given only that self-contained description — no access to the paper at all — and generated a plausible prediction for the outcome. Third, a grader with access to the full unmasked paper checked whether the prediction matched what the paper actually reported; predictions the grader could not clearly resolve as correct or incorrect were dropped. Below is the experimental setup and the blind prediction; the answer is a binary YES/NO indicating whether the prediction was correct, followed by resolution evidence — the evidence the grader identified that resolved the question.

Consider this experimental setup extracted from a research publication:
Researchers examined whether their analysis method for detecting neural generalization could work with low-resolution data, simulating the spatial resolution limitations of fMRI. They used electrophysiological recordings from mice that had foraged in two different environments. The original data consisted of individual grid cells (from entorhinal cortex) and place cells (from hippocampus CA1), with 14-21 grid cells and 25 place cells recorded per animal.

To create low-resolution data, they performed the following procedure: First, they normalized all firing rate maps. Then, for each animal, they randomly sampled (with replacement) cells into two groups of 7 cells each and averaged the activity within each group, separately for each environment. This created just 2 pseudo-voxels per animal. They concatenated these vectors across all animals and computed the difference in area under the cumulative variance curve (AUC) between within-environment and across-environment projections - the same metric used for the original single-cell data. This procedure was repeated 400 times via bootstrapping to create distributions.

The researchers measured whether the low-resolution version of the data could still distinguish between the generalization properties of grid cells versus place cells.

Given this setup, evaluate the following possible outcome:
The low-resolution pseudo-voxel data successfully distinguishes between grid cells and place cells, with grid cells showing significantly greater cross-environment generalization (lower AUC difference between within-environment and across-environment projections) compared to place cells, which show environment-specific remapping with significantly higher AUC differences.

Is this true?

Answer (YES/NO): YES